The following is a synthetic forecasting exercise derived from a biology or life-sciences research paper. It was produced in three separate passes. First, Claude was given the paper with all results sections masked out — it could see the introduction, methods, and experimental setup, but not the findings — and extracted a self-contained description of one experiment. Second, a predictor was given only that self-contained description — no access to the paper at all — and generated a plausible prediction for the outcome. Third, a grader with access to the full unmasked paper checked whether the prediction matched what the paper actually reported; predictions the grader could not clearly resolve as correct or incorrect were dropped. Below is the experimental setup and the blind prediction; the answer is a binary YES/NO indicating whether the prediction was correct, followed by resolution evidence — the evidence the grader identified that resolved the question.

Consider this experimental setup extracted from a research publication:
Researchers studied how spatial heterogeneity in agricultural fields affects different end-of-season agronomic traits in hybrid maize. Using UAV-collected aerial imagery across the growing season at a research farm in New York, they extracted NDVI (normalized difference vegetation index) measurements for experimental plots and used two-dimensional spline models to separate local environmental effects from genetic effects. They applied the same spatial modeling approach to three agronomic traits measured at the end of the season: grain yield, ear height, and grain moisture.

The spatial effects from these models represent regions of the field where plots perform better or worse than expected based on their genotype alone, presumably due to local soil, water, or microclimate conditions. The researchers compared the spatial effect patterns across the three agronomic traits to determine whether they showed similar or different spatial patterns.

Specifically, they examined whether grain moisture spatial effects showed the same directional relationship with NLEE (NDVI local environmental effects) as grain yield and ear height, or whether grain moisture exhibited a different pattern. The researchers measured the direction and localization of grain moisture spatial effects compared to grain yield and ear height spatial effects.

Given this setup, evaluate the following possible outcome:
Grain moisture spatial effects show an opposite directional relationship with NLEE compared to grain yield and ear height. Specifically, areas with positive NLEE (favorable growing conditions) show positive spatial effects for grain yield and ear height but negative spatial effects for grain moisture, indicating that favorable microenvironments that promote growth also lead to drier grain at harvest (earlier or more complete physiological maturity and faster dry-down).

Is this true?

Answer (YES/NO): YES